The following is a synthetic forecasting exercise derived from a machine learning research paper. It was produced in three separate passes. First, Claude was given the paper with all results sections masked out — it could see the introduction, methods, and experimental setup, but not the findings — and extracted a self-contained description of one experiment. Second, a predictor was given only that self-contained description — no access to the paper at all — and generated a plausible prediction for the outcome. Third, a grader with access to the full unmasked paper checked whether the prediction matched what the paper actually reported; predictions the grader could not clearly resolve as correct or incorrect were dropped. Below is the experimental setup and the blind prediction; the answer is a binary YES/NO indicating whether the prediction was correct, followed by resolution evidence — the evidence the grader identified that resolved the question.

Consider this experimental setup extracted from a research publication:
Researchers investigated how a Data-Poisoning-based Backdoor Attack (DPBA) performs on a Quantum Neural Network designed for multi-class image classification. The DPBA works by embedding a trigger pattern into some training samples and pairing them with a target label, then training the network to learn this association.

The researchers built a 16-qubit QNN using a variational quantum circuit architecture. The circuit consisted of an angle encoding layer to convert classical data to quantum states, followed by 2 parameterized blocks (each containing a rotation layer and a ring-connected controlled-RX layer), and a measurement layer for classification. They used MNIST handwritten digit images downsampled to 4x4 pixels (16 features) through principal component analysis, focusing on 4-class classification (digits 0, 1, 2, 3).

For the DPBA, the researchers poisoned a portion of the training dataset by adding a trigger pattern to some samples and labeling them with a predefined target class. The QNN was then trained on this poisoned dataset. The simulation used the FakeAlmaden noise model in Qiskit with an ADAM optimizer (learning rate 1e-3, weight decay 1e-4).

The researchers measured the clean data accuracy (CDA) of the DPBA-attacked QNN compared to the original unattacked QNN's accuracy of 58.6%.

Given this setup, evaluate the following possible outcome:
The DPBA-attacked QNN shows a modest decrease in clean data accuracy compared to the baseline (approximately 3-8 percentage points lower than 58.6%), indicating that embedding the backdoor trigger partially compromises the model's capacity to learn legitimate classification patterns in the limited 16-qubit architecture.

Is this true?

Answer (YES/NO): NO